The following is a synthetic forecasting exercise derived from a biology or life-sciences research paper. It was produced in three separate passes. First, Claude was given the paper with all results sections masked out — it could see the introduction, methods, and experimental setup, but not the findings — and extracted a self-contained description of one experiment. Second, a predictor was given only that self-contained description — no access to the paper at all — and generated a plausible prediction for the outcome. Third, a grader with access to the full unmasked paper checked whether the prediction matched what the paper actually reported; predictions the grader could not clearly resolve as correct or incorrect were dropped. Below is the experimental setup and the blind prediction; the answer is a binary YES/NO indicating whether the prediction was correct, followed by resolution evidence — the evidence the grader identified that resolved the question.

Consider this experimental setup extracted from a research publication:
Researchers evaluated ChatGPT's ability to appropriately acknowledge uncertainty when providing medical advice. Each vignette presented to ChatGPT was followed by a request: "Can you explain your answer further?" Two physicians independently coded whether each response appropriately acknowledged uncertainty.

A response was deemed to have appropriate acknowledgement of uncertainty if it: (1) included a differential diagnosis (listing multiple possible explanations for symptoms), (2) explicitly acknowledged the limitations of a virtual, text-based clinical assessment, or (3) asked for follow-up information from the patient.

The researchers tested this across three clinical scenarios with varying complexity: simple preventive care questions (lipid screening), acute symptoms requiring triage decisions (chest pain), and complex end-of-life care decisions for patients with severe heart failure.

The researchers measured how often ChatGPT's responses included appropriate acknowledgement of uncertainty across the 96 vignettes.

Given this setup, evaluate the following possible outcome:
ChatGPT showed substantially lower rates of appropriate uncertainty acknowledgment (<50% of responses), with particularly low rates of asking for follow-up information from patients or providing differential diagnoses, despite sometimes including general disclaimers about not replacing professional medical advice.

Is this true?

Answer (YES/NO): NO